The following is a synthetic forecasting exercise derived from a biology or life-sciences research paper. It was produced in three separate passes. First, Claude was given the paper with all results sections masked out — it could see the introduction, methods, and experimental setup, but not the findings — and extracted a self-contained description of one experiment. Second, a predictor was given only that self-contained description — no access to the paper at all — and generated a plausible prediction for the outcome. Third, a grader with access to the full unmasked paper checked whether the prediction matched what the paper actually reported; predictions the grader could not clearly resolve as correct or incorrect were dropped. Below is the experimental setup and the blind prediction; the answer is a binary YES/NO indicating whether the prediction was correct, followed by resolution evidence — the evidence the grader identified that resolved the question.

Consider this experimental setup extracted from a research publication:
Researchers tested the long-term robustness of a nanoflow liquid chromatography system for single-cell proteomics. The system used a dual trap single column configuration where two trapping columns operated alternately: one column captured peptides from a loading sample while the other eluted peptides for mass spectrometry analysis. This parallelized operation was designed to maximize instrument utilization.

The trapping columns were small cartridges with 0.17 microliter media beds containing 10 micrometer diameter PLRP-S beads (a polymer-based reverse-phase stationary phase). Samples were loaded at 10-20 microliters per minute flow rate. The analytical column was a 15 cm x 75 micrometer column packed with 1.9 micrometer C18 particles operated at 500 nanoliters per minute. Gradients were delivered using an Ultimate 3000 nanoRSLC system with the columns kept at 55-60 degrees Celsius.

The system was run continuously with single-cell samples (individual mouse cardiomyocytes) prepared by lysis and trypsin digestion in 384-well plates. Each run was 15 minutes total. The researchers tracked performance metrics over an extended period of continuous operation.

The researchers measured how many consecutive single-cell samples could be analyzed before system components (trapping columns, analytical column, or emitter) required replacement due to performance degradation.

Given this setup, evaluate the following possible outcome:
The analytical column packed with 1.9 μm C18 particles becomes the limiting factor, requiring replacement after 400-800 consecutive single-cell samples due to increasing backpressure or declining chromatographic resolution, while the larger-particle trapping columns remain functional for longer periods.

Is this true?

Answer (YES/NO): NO